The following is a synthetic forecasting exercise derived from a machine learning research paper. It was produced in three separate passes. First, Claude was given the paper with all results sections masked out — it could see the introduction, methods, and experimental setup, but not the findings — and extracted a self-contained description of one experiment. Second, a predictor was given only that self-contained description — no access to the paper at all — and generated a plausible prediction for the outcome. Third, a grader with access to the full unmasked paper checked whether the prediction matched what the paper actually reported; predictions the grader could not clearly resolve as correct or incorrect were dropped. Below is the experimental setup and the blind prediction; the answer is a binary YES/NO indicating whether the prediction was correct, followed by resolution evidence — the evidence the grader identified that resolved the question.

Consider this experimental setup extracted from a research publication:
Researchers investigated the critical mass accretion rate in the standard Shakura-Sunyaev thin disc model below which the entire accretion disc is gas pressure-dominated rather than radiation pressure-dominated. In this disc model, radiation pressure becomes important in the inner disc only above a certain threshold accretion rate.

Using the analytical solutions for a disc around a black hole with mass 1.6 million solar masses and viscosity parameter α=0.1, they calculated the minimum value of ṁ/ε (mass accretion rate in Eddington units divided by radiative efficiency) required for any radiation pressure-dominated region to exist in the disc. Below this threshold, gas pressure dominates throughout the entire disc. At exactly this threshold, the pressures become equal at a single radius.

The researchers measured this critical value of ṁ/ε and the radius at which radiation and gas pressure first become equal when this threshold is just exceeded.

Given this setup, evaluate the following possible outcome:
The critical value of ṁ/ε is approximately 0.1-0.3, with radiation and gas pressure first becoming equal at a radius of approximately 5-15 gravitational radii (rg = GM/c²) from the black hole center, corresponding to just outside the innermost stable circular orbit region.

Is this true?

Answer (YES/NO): NO